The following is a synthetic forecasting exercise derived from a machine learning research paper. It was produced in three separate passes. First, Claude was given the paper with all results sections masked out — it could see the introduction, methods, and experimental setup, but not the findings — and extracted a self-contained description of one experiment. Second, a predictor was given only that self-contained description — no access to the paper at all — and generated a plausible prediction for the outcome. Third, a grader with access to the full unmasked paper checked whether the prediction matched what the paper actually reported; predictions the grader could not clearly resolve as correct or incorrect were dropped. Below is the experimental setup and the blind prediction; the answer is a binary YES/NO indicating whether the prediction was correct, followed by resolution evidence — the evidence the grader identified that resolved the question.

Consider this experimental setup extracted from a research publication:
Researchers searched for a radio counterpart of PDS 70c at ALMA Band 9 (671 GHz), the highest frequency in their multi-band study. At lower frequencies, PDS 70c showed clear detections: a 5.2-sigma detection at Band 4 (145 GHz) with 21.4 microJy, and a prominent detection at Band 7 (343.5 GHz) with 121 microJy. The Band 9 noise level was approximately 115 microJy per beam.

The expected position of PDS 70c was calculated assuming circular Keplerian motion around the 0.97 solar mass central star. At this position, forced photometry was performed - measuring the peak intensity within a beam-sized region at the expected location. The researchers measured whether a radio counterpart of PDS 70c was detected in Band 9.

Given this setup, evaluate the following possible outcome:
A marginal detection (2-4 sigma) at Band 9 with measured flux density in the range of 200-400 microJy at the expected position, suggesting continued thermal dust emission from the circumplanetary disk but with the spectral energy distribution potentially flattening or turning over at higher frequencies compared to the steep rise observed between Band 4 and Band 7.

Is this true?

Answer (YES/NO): NO